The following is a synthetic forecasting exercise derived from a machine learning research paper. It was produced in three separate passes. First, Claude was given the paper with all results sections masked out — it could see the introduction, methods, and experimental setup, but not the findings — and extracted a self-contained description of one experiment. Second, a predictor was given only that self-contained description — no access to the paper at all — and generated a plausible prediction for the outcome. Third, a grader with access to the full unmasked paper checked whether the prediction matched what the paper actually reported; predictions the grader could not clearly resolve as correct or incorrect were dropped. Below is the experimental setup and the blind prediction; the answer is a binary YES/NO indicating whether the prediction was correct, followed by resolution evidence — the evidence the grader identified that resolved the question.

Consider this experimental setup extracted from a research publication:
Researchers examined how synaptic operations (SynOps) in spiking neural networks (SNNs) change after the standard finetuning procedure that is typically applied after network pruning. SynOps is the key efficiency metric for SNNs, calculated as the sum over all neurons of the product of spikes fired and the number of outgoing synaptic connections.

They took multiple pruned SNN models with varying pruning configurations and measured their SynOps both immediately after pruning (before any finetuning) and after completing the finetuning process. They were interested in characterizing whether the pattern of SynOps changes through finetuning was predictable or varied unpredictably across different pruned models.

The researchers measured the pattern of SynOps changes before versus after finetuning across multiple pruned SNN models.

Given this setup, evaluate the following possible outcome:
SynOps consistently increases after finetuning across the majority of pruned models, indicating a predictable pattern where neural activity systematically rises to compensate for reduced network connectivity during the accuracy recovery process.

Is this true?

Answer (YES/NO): NO